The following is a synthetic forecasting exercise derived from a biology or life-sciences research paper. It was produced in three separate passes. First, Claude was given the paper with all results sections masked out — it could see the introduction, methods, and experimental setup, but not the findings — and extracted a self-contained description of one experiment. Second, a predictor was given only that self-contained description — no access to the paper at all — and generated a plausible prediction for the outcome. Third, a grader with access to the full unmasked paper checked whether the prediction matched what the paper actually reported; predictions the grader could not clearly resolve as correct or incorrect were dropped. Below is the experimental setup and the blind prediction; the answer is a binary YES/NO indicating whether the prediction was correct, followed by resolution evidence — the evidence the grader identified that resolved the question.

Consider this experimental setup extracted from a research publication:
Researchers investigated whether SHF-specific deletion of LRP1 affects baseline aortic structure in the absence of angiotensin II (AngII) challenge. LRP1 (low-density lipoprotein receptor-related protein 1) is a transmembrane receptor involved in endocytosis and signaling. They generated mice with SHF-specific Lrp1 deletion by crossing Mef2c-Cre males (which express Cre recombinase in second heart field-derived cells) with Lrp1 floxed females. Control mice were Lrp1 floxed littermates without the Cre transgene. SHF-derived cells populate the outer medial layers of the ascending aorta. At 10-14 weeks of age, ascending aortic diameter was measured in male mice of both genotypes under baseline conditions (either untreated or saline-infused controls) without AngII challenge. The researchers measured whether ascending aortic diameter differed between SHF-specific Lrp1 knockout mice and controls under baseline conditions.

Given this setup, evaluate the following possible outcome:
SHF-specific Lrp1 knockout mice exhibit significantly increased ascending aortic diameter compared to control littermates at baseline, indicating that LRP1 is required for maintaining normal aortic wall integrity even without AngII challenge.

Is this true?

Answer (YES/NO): NO